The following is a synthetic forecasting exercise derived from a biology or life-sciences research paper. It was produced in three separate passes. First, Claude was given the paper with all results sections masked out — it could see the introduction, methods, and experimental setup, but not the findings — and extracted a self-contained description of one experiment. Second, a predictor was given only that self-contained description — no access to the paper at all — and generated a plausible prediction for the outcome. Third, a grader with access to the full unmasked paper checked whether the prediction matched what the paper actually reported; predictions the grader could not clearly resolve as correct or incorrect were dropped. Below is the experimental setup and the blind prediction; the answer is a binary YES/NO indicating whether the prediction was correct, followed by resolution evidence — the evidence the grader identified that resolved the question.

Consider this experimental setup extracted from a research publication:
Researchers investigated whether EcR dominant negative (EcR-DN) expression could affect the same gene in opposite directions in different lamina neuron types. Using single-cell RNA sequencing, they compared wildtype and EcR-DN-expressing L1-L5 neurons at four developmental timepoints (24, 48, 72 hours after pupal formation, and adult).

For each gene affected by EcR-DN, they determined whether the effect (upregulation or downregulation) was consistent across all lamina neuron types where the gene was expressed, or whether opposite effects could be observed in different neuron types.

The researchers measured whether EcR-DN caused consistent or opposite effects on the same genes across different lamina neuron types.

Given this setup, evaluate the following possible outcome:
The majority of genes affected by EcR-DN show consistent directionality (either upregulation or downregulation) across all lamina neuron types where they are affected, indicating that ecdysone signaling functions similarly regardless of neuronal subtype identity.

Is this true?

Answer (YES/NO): NO